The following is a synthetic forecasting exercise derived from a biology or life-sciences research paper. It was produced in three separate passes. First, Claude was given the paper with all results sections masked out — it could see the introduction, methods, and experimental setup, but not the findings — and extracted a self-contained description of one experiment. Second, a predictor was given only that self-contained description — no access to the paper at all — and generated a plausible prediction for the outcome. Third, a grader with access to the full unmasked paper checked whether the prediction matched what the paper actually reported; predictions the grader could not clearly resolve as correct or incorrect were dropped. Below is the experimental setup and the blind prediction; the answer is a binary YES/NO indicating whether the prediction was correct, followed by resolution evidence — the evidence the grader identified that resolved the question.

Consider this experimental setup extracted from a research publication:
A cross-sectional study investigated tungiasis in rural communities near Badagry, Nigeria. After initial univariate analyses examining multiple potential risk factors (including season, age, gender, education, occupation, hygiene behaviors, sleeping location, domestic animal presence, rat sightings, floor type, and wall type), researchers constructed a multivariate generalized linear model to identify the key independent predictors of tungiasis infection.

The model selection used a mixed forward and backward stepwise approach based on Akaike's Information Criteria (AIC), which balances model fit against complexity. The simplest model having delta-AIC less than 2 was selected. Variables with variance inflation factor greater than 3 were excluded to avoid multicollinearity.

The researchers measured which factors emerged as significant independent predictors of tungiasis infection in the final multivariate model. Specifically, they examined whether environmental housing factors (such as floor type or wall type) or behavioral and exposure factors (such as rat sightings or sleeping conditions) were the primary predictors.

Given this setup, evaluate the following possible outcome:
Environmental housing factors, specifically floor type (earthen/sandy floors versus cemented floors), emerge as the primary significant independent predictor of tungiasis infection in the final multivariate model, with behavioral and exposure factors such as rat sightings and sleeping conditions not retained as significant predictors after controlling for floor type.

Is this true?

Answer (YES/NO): NO